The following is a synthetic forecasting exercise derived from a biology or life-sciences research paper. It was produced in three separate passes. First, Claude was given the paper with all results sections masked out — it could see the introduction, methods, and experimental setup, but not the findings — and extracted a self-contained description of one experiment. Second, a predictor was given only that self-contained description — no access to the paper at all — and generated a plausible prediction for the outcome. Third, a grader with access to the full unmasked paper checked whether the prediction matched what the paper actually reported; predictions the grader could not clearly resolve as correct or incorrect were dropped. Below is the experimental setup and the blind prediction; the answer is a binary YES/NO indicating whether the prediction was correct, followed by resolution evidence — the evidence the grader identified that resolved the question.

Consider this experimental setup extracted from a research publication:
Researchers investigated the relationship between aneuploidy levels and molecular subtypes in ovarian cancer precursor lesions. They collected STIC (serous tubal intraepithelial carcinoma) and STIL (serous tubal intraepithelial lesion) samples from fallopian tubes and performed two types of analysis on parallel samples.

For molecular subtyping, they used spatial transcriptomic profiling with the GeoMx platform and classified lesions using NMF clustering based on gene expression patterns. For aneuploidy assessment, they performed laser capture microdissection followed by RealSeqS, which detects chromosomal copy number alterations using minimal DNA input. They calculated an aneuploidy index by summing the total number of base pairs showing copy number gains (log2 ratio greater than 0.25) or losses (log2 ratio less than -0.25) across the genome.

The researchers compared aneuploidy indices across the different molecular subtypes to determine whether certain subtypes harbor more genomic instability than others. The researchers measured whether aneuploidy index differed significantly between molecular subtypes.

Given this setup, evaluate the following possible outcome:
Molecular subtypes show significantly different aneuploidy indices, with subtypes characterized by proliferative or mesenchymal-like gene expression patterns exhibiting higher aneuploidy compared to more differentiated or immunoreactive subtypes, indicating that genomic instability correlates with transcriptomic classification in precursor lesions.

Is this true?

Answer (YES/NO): NO